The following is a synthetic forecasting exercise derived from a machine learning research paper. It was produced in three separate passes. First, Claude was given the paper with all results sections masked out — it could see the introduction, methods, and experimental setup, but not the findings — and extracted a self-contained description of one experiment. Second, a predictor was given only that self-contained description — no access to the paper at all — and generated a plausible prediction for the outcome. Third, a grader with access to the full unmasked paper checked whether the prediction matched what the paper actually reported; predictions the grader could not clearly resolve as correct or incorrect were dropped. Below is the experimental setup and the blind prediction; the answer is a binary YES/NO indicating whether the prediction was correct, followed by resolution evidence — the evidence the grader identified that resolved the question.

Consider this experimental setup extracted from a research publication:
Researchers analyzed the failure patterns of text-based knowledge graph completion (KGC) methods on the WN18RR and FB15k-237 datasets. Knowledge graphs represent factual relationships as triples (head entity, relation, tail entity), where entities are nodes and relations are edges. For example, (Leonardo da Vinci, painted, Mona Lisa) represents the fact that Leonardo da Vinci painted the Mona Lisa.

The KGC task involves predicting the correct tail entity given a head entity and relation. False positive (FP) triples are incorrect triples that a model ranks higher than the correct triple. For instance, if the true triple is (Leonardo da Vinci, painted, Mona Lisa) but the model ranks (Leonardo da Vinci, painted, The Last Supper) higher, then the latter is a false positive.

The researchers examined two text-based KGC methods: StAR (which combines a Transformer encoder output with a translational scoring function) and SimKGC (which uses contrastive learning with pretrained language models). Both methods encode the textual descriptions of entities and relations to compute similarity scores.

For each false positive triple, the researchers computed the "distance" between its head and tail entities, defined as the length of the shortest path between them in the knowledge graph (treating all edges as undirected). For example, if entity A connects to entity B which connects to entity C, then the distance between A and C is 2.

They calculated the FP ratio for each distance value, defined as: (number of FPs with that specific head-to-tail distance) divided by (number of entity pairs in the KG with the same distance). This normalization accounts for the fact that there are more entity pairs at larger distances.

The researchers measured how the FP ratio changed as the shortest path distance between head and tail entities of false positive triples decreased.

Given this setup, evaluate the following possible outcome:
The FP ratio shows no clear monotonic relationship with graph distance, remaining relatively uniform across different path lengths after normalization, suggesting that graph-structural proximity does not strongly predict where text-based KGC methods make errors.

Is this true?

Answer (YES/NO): NO